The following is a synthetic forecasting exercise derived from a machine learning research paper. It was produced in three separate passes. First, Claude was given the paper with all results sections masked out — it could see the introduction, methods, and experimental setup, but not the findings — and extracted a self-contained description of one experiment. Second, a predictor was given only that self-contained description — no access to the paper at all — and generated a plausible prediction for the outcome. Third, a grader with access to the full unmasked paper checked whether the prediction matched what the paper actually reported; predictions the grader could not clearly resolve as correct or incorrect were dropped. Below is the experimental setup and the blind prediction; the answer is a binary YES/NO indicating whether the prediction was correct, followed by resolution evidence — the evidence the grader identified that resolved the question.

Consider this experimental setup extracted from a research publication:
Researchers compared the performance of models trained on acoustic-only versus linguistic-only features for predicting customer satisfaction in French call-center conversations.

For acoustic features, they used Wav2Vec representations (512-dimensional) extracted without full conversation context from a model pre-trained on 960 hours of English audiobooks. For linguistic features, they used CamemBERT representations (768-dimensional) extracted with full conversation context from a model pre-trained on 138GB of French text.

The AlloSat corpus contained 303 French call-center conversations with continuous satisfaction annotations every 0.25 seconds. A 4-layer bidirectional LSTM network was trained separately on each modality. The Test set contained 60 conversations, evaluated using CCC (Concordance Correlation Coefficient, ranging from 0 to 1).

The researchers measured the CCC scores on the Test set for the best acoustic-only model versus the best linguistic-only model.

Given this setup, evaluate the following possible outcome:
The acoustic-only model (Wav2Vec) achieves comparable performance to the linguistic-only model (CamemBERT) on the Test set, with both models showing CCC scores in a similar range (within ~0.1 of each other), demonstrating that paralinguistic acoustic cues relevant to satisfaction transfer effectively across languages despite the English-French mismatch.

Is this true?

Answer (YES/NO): NO